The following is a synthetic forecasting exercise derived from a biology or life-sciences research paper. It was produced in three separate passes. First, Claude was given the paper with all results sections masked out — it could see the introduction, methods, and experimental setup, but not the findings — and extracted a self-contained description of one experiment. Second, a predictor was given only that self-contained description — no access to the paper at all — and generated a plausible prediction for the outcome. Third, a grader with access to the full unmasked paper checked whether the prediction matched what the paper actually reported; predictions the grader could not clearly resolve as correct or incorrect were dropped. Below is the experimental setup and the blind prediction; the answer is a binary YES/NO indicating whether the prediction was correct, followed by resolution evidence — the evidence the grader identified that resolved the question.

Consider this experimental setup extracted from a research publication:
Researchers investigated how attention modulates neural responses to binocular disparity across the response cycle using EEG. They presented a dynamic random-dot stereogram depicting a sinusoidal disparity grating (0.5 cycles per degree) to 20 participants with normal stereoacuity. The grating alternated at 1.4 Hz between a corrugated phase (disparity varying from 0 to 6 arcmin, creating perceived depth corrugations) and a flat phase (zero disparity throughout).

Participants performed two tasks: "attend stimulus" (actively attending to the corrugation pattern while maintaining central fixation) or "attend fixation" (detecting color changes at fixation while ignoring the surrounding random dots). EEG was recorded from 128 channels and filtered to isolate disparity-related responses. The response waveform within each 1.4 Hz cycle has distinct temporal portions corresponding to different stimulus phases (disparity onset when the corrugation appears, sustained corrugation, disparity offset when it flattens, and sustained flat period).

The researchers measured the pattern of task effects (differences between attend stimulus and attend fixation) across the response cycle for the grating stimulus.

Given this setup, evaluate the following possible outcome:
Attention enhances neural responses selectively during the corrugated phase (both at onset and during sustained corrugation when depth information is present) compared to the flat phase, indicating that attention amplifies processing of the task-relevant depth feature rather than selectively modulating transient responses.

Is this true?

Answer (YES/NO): NO